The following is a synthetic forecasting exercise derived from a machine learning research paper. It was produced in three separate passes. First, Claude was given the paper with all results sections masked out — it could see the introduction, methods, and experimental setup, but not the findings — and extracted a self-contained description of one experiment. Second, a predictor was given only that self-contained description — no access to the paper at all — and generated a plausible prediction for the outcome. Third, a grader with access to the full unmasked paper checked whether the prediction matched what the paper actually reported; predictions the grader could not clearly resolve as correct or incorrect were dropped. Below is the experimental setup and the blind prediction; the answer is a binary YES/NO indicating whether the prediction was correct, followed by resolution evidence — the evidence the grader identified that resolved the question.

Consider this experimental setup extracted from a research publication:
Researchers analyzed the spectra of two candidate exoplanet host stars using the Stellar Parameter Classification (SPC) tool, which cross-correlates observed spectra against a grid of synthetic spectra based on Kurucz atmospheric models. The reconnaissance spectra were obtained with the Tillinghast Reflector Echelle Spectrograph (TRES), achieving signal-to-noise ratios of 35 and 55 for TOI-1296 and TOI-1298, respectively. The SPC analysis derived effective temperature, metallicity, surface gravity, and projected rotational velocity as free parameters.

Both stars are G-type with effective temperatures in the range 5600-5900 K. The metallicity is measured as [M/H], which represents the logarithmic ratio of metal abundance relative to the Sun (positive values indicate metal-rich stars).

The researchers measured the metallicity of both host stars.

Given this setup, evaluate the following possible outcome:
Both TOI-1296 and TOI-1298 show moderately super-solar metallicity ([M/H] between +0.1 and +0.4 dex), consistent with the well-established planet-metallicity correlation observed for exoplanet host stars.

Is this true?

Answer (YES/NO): NO